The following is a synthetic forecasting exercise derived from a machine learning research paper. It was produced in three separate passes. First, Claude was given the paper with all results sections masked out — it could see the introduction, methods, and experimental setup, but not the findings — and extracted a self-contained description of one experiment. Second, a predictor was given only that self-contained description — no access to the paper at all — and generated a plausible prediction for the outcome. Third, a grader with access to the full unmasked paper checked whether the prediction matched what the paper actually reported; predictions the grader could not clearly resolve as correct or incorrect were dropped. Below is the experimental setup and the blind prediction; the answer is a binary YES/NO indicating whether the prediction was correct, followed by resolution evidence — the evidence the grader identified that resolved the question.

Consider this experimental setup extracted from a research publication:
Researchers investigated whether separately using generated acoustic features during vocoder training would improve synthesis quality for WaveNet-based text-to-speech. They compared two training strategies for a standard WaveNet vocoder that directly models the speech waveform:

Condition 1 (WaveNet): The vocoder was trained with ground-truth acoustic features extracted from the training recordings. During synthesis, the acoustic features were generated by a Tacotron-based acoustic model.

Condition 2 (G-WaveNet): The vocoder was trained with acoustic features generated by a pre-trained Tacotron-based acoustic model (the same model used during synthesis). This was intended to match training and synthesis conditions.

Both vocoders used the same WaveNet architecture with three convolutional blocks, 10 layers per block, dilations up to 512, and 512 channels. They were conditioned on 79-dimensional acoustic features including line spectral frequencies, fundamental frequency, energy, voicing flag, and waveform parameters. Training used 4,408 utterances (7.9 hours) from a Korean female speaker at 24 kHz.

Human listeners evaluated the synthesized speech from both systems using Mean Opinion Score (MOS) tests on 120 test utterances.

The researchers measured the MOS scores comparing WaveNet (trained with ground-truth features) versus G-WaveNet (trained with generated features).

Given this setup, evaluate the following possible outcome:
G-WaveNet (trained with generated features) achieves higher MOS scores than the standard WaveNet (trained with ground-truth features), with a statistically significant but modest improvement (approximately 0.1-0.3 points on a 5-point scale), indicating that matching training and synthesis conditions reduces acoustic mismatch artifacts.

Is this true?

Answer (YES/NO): NO